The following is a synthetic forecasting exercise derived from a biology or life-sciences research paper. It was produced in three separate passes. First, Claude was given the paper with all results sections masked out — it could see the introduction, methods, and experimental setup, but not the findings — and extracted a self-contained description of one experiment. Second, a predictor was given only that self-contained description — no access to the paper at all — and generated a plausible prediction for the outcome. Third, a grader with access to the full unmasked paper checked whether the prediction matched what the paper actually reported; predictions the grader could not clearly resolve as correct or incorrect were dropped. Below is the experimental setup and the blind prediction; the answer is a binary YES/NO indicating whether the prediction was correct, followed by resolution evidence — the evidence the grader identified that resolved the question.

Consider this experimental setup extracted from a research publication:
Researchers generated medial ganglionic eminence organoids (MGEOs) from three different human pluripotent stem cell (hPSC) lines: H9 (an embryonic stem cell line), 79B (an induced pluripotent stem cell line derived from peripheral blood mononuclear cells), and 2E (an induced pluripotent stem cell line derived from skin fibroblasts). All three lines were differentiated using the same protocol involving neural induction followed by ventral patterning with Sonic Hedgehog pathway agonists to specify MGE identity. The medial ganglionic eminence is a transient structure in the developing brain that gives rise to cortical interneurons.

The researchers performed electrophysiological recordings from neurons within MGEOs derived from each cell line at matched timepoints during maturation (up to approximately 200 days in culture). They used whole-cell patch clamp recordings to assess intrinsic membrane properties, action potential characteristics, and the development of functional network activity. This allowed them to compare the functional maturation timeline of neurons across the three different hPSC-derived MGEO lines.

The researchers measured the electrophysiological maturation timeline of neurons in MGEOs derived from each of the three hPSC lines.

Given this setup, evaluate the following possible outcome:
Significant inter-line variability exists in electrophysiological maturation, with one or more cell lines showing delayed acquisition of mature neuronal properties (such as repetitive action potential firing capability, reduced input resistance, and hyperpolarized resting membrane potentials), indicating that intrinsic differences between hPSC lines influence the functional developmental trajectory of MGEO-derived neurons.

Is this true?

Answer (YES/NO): NO